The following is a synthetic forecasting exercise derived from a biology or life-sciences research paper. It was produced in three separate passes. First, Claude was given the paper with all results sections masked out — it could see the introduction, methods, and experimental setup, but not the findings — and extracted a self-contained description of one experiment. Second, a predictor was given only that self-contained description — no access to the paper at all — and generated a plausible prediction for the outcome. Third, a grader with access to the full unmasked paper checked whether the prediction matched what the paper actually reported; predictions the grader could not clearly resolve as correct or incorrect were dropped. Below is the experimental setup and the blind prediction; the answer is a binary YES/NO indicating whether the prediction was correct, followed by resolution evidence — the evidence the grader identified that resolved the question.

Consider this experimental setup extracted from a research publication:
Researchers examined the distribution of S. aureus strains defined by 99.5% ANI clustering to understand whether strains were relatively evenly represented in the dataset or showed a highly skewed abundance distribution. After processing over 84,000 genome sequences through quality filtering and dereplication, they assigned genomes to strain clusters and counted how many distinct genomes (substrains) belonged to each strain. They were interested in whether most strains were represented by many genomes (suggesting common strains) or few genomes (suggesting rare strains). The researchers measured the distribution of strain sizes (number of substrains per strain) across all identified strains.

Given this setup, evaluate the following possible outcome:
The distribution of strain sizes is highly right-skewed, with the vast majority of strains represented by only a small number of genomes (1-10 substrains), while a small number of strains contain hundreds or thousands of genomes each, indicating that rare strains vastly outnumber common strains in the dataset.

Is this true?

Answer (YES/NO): YES